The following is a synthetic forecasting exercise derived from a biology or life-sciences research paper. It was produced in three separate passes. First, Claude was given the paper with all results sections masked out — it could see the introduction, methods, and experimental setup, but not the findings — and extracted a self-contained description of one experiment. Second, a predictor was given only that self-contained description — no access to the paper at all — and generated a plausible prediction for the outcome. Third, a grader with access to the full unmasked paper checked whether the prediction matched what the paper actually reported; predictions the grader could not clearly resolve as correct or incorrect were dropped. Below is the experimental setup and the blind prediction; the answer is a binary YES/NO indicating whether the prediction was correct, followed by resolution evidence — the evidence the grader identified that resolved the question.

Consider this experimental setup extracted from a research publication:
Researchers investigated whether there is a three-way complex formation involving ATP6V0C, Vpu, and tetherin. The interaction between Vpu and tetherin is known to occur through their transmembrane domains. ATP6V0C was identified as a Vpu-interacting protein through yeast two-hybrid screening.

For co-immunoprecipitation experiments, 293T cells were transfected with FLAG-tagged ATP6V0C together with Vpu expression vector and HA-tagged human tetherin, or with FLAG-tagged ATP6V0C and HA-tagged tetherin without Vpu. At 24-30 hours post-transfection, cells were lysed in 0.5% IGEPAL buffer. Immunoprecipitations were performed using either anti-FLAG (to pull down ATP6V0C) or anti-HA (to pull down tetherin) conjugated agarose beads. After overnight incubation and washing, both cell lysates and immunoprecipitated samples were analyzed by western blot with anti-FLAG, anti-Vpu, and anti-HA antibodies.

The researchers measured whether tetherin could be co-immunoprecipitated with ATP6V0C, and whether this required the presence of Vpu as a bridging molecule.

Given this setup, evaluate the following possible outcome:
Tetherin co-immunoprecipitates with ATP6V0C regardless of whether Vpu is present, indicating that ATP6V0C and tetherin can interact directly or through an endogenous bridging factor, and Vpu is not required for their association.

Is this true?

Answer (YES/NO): YES